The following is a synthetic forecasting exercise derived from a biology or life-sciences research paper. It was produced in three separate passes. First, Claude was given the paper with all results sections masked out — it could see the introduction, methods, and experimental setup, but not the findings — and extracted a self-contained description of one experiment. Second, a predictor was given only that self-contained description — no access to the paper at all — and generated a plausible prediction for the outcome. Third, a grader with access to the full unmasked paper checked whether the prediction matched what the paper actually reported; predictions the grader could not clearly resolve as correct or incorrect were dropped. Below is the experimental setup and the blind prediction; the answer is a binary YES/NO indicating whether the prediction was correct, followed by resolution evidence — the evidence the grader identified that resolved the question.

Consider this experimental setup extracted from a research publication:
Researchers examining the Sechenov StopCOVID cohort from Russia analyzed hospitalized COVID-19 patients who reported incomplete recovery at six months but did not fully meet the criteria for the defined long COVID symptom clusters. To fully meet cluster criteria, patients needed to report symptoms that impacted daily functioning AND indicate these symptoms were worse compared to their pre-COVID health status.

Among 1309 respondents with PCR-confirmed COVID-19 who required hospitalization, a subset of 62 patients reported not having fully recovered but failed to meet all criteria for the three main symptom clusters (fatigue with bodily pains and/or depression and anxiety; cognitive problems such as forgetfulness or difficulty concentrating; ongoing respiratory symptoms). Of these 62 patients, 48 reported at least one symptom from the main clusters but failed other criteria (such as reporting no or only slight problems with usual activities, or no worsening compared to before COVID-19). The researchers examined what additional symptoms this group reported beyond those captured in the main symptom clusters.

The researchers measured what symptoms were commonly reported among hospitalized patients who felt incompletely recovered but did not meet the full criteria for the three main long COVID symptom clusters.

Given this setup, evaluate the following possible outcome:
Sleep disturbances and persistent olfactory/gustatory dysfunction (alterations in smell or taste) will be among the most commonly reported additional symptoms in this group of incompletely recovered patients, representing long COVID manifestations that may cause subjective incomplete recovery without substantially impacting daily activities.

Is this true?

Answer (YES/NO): YES